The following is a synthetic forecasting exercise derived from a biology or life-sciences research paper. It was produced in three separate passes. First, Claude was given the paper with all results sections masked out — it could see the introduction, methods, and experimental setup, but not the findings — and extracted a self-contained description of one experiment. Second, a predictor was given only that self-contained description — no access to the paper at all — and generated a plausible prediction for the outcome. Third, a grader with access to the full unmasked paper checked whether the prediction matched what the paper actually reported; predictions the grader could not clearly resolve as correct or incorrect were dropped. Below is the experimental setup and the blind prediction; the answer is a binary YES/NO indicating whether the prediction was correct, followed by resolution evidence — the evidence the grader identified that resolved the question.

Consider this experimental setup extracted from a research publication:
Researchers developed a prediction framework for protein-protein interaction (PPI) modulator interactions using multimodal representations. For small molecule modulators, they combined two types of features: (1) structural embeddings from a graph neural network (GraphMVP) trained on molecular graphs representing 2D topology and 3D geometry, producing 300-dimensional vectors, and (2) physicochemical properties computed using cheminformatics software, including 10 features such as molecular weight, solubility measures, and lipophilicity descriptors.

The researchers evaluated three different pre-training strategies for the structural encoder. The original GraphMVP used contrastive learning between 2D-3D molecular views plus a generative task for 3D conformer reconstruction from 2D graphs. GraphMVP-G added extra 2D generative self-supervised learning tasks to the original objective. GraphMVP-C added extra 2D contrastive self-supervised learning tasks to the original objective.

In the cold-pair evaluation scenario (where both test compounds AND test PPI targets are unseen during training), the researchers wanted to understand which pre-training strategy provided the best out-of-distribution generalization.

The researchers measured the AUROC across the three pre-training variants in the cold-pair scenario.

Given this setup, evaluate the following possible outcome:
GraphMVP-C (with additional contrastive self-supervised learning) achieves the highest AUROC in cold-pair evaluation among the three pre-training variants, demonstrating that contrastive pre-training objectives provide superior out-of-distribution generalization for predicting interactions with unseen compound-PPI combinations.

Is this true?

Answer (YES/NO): YES